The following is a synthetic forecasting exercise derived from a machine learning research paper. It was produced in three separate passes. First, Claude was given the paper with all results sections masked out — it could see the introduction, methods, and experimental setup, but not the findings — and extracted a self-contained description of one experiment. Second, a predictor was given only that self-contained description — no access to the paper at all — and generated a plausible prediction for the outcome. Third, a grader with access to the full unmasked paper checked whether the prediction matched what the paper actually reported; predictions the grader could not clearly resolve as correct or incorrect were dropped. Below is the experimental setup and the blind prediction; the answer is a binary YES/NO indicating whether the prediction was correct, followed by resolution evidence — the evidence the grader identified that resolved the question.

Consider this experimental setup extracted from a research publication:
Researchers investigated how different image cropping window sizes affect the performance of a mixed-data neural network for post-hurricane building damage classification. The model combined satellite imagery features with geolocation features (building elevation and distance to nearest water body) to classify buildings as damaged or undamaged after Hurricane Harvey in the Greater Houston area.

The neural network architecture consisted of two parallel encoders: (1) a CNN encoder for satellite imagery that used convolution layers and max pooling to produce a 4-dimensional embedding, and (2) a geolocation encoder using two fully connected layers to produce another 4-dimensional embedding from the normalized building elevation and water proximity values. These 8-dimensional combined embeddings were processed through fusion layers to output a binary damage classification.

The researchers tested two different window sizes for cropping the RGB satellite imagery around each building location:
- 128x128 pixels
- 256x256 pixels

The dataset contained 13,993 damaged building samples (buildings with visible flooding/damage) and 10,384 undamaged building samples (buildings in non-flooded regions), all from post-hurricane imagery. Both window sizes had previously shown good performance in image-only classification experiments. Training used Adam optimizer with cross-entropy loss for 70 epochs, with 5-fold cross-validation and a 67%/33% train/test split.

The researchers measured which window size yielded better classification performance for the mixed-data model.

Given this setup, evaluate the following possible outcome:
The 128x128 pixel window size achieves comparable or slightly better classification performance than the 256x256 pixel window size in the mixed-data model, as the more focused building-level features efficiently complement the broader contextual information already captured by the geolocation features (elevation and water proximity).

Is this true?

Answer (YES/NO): NO